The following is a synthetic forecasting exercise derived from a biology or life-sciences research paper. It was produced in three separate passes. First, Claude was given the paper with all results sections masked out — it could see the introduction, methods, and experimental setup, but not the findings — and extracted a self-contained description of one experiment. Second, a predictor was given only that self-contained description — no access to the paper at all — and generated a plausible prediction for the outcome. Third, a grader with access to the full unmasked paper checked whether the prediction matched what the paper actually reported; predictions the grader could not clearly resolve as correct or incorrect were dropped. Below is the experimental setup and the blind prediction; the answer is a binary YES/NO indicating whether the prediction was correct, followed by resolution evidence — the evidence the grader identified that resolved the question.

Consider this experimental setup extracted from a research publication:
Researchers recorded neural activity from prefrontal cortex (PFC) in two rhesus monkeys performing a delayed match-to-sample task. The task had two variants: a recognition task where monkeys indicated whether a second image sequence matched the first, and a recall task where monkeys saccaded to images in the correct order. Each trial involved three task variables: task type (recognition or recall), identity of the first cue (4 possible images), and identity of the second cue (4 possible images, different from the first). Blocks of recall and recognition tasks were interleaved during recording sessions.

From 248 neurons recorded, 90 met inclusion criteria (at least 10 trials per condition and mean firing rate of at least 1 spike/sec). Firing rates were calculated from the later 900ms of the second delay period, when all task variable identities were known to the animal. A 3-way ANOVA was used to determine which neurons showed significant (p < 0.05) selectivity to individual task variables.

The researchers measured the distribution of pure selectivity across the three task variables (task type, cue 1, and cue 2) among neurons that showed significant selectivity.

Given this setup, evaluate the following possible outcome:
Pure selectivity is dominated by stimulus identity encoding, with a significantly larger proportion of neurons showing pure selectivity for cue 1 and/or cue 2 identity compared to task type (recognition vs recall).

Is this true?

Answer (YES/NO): NO